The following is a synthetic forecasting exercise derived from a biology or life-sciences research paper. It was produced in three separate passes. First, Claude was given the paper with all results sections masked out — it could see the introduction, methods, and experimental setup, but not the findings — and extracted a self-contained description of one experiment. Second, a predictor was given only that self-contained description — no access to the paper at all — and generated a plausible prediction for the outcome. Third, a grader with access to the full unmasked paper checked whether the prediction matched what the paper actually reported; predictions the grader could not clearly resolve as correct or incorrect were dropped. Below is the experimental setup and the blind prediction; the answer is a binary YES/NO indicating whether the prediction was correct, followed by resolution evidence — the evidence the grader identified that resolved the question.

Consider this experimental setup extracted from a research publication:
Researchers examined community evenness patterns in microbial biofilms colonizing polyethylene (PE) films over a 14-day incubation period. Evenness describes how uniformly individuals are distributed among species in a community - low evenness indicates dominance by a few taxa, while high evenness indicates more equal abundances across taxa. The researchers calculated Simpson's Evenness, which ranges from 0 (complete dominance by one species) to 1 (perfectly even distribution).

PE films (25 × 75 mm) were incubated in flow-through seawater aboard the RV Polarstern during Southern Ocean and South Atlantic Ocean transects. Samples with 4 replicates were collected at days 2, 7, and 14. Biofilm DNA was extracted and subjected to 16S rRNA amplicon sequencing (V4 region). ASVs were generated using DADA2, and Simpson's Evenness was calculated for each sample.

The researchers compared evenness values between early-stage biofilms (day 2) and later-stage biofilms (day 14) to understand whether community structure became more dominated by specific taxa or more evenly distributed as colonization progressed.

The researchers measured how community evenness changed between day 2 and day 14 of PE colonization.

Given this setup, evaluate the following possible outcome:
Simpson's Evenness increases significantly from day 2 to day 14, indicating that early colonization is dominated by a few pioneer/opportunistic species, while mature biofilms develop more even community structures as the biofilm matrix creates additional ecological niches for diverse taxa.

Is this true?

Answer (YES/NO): YES